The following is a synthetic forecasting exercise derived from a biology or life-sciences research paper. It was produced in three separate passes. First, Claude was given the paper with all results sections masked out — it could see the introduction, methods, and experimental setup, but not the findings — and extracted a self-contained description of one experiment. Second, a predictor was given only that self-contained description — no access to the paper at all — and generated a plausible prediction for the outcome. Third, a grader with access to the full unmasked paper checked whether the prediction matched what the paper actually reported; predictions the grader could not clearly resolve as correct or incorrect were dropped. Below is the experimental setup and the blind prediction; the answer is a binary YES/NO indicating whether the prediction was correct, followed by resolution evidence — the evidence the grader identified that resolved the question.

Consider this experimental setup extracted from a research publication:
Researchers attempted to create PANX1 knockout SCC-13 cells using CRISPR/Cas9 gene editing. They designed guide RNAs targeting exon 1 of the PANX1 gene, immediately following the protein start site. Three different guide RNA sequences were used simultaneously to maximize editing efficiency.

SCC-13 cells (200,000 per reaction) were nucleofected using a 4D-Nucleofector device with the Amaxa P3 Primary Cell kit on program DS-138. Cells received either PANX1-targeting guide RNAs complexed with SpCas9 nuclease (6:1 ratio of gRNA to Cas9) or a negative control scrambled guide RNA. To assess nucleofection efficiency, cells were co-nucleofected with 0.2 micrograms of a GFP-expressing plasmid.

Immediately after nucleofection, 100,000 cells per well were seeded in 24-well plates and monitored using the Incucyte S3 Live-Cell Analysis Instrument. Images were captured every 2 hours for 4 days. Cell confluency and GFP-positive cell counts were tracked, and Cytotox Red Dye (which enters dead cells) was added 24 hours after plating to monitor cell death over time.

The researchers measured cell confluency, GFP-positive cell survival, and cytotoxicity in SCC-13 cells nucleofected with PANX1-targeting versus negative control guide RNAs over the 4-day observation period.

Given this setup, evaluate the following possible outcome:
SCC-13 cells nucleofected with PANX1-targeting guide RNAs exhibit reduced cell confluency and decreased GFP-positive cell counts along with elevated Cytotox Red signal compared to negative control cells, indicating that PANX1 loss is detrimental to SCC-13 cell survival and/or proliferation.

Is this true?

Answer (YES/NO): NO